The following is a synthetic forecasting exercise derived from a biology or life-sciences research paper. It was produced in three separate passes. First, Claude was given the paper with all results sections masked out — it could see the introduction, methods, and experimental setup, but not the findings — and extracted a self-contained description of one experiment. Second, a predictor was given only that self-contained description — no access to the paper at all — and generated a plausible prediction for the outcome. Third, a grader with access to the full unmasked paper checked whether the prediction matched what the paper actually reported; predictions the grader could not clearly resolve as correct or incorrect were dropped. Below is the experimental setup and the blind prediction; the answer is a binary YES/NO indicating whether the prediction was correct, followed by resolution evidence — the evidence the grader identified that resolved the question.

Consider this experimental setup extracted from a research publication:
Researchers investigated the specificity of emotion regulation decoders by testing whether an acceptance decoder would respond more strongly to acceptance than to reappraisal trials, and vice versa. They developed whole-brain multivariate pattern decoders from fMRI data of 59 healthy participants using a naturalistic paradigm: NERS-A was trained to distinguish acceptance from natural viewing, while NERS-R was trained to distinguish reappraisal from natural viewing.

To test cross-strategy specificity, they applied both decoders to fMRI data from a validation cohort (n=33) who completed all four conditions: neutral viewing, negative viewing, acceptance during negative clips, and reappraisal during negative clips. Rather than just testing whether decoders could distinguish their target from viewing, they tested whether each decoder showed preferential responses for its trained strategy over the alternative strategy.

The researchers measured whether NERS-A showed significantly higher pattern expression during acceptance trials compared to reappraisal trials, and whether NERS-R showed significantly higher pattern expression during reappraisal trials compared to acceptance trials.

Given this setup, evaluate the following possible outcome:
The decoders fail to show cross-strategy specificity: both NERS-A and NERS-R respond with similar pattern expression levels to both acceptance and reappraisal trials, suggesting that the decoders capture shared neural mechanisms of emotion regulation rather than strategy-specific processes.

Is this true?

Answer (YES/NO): NO